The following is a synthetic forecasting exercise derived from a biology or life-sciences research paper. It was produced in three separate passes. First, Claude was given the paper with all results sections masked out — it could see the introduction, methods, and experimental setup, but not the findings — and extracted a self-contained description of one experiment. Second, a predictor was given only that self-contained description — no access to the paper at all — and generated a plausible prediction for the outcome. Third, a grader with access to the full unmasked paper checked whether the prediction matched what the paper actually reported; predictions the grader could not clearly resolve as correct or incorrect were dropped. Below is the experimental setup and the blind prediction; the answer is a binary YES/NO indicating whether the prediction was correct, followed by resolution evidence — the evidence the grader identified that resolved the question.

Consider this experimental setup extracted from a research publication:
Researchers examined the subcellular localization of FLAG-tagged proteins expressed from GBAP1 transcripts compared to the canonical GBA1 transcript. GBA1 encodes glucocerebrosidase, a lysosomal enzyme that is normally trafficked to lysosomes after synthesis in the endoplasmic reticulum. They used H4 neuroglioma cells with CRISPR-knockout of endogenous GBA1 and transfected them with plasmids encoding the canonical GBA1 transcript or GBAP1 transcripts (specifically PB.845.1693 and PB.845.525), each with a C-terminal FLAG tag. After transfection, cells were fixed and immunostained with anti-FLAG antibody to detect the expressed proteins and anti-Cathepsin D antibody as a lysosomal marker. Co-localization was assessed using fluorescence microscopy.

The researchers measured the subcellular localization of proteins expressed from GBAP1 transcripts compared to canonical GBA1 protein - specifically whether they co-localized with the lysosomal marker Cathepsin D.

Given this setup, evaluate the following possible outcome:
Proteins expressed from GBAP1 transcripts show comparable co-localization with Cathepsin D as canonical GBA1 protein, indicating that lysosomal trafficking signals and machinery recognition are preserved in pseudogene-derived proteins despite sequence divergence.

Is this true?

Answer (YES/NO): NO